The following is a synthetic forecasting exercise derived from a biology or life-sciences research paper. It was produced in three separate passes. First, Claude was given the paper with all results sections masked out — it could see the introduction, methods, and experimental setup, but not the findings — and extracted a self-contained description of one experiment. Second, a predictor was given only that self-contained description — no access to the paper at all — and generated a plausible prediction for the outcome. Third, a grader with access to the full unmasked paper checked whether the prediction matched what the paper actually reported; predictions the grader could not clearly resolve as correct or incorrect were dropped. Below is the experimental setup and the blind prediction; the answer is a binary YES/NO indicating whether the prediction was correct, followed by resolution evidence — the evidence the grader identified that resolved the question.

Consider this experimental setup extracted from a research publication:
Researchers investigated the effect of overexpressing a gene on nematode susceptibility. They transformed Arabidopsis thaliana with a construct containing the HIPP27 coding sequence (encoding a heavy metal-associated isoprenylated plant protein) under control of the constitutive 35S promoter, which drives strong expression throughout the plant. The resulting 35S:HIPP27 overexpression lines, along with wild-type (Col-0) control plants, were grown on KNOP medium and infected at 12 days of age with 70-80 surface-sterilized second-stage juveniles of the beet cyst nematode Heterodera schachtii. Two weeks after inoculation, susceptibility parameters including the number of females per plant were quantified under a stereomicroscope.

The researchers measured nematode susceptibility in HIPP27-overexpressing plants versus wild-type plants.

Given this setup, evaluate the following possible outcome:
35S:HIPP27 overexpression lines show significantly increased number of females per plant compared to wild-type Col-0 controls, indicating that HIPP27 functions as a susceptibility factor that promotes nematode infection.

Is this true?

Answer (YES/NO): YES